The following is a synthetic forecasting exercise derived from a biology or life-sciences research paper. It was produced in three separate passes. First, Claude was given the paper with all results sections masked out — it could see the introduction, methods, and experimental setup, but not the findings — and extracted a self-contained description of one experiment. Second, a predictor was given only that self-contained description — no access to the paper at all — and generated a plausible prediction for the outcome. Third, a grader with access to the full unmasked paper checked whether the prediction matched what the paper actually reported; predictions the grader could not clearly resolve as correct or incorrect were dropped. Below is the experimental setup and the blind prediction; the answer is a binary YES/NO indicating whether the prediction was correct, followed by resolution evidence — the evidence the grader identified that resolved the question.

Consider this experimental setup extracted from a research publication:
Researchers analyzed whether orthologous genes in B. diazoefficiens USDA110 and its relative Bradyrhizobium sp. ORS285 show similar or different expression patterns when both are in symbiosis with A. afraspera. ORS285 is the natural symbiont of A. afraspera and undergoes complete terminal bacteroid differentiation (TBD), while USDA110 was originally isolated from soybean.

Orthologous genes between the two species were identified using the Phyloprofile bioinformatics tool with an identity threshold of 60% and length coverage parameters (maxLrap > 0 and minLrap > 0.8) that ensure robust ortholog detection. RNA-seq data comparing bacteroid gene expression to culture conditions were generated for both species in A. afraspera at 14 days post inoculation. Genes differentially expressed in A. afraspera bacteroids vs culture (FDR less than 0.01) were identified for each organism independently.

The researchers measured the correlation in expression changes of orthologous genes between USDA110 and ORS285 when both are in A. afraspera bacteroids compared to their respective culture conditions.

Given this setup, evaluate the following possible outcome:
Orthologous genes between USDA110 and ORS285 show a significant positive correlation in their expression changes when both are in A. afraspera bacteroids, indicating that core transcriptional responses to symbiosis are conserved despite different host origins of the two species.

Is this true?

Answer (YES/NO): YES